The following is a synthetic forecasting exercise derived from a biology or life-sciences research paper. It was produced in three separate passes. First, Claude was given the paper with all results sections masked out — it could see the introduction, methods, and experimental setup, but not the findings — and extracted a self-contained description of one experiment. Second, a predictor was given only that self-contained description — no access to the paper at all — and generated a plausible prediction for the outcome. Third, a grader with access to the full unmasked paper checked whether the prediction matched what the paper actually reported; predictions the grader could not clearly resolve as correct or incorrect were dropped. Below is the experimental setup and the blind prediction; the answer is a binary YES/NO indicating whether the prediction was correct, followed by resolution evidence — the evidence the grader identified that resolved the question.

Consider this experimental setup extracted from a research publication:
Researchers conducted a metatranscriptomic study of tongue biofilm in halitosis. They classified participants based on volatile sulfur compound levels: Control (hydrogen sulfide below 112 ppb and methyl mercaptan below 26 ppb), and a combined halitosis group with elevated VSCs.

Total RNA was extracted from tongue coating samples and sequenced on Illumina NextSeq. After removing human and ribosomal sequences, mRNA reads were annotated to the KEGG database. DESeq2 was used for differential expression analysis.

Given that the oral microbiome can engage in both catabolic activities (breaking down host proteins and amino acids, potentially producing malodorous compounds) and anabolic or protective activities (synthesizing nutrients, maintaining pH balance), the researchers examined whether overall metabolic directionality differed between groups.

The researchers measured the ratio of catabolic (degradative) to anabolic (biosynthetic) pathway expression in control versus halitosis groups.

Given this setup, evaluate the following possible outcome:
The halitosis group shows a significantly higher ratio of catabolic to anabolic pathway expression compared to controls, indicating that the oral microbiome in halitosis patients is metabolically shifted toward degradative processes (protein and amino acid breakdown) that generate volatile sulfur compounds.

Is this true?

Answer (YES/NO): YES